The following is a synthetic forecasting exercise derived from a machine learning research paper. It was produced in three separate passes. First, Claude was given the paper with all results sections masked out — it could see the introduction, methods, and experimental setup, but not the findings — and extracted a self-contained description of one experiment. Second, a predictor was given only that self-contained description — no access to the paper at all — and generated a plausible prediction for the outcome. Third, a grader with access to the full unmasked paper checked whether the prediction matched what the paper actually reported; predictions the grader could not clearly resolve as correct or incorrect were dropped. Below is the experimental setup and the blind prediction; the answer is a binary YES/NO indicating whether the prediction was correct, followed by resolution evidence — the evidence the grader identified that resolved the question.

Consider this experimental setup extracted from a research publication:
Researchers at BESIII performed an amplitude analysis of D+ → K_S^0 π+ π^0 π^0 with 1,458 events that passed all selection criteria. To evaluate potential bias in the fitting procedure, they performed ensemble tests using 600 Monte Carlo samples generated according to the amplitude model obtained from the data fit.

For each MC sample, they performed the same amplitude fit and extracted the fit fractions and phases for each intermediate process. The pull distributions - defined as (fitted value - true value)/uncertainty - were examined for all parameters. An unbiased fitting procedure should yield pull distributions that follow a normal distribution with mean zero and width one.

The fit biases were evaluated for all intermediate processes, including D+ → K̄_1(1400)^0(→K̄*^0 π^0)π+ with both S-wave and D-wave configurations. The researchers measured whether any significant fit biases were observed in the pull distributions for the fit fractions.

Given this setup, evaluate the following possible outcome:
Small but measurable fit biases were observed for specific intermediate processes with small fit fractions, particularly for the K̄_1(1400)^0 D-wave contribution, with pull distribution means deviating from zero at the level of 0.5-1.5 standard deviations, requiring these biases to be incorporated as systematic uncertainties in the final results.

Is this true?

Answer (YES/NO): NO